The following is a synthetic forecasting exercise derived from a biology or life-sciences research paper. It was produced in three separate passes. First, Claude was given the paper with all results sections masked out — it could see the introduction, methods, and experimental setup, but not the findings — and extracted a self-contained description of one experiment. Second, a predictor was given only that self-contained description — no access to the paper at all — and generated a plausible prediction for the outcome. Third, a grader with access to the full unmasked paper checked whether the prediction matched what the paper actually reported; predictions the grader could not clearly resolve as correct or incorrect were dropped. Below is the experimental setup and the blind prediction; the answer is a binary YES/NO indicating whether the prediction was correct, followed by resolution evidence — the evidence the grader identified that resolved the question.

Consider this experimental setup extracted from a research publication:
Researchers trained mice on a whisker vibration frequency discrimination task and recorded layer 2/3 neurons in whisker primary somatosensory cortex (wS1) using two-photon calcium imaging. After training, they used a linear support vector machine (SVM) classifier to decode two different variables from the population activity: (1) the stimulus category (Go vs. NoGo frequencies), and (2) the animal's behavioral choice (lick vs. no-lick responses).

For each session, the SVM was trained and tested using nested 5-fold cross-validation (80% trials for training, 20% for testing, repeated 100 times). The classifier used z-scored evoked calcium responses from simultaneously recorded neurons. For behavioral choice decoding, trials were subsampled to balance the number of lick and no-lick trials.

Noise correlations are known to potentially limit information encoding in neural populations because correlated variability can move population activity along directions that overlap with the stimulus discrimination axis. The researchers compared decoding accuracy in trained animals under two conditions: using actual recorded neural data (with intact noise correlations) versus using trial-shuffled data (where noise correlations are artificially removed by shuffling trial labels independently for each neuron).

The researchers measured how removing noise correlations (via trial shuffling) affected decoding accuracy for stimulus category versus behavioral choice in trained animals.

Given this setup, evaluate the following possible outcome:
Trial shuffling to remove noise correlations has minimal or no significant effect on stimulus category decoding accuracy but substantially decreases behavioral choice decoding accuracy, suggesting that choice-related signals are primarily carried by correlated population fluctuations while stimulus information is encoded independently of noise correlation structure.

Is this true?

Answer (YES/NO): NO